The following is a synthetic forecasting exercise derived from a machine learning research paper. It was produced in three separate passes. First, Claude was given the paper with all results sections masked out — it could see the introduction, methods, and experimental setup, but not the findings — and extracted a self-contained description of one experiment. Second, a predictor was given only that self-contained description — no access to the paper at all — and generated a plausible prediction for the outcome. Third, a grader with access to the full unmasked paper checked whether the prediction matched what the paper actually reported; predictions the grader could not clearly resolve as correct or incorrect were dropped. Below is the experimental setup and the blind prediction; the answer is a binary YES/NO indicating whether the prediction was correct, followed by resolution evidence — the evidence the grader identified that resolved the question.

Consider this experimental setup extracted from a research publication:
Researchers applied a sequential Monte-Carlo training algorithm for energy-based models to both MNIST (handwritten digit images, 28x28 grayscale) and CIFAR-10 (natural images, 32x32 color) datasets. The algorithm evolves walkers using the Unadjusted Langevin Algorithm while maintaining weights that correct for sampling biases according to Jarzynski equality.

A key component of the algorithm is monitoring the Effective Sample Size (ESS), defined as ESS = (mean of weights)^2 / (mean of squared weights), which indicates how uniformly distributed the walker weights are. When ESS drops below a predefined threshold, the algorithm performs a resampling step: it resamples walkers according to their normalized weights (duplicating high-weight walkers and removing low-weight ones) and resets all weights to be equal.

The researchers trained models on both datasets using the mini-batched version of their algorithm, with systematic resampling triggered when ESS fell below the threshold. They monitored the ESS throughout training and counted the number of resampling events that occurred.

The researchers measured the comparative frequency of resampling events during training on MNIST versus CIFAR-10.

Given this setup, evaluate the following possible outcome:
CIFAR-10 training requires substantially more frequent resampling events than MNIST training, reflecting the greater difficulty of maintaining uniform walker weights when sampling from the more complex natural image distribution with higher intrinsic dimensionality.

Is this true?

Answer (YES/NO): YES